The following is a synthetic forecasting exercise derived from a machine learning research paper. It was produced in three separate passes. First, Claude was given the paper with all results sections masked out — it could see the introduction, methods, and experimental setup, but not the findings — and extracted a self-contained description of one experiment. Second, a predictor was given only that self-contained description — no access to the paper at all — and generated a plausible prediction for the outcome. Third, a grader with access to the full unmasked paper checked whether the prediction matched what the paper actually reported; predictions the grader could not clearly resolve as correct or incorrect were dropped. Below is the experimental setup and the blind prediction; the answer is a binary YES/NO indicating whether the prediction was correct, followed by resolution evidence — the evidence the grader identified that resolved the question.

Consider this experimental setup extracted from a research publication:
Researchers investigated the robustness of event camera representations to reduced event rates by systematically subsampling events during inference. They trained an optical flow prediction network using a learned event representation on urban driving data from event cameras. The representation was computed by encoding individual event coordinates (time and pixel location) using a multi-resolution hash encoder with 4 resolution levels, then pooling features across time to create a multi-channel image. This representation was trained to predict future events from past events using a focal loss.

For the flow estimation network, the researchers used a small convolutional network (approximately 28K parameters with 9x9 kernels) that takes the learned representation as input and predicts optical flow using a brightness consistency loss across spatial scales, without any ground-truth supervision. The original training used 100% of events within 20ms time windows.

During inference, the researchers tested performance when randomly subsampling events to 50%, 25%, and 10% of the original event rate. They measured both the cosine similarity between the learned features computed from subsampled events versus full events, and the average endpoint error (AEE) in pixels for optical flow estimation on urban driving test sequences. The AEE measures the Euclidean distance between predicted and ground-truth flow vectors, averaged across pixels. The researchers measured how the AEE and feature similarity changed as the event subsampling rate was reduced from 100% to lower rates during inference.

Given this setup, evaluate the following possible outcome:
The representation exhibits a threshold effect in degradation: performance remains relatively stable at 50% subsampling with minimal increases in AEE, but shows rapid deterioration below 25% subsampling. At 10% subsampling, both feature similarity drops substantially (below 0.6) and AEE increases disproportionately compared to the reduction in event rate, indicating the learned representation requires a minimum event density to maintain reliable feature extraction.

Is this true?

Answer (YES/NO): NO